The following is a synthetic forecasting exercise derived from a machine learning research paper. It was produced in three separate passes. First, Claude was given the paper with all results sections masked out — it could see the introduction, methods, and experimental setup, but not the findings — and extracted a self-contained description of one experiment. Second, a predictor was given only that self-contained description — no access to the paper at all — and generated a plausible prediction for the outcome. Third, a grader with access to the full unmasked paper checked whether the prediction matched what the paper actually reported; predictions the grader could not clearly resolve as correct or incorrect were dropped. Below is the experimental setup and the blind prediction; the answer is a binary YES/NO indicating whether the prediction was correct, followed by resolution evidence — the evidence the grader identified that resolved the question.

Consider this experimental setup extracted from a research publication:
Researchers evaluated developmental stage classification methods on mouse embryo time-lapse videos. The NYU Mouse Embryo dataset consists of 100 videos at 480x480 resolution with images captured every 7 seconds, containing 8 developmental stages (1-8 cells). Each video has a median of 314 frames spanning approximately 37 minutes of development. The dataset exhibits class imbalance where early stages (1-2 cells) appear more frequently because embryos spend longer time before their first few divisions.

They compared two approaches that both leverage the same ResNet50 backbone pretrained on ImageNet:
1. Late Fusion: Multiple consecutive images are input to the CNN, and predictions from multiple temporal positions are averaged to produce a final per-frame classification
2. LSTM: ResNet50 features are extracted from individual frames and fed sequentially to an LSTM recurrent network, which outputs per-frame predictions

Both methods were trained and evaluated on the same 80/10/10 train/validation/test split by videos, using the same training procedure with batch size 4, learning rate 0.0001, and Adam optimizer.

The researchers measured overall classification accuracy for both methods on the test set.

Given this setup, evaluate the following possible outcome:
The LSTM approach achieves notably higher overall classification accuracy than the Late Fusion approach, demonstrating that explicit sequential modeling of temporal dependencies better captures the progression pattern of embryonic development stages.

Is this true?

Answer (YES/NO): NO